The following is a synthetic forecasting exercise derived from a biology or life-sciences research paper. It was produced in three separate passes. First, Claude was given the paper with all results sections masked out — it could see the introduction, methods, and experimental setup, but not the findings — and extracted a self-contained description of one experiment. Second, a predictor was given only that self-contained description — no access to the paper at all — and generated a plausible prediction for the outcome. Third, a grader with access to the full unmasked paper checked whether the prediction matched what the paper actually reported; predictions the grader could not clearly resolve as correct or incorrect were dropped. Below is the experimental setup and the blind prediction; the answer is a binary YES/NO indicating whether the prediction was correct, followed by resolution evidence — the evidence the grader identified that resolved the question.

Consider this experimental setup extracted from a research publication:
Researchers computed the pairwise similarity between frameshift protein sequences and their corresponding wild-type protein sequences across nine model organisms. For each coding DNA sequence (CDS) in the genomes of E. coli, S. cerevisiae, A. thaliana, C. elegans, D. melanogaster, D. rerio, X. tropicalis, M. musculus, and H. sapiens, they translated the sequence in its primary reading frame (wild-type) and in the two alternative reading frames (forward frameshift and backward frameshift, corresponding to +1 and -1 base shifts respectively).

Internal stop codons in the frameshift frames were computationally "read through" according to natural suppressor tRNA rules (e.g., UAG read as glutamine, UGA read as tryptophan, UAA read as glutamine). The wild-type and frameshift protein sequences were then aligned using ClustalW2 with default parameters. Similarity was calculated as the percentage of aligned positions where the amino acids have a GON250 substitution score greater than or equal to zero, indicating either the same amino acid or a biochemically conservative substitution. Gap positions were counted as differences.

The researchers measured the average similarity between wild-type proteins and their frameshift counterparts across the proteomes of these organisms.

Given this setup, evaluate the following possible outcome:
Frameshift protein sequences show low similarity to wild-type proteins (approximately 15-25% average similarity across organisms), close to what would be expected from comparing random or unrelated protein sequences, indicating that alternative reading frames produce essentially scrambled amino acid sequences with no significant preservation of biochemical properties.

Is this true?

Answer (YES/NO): NO